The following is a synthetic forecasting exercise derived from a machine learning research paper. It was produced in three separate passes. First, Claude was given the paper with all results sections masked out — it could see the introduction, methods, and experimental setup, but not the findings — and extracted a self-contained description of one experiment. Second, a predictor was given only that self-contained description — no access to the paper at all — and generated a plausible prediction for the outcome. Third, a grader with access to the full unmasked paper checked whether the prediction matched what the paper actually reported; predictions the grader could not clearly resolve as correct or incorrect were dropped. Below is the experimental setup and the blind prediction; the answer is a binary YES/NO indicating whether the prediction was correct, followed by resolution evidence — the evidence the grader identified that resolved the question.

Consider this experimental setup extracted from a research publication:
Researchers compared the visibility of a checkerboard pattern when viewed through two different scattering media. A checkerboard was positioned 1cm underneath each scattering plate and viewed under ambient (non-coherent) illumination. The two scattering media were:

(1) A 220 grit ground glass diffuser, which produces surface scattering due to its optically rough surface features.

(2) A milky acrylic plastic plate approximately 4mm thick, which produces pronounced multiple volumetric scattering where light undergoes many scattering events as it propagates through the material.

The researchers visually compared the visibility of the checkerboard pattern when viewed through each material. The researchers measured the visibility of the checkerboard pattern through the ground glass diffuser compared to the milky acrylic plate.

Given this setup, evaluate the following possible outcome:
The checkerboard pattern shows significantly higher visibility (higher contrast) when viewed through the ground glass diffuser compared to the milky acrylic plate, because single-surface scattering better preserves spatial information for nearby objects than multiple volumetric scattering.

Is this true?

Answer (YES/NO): YES